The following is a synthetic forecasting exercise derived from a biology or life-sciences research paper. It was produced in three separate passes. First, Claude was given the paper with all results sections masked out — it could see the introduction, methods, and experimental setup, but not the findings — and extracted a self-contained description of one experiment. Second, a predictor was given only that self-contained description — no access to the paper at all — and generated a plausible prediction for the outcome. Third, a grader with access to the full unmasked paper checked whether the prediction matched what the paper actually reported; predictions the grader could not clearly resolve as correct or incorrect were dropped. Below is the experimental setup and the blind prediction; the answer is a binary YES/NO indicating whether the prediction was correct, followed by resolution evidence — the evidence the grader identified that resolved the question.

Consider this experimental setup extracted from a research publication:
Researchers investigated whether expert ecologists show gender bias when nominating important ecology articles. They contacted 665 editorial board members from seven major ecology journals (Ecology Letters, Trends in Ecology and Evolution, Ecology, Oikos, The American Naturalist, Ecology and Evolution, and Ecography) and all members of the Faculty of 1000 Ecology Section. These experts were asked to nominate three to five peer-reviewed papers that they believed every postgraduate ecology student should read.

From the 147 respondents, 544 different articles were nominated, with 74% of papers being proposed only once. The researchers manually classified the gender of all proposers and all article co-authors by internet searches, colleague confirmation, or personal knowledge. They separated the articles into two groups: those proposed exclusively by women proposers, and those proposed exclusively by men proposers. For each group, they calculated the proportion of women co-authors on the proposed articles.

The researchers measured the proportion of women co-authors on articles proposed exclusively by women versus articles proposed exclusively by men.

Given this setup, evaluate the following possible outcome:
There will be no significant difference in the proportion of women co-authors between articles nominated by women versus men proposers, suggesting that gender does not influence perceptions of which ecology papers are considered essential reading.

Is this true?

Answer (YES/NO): NO